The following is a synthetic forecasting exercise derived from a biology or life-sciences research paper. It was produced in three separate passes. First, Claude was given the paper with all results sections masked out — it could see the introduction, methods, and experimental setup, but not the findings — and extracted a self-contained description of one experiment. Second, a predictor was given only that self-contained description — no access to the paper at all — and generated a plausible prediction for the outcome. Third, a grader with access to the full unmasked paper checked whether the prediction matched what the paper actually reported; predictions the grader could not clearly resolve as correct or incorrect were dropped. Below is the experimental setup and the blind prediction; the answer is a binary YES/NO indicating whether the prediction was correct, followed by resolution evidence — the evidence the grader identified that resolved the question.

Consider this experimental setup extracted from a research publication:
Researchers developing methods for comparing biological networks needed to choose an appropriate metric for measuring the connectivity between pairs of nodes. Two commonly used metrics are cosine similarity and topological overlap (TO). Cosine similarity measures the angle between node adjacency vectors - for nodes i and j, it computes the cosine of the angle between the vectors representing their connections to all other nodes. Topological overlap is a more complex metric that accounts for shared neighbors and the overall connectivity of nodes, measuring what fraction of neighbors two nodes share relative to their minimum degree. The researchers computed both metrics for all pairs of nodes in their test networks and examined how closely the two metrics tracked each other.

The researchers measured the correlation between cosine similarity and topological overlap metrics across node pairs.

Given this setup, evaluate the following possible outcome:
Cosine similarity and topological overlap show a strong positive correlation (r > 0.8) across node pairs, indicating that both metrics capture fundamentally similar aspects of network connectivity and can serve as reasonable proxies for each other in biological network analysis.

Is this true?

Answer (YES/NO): YES